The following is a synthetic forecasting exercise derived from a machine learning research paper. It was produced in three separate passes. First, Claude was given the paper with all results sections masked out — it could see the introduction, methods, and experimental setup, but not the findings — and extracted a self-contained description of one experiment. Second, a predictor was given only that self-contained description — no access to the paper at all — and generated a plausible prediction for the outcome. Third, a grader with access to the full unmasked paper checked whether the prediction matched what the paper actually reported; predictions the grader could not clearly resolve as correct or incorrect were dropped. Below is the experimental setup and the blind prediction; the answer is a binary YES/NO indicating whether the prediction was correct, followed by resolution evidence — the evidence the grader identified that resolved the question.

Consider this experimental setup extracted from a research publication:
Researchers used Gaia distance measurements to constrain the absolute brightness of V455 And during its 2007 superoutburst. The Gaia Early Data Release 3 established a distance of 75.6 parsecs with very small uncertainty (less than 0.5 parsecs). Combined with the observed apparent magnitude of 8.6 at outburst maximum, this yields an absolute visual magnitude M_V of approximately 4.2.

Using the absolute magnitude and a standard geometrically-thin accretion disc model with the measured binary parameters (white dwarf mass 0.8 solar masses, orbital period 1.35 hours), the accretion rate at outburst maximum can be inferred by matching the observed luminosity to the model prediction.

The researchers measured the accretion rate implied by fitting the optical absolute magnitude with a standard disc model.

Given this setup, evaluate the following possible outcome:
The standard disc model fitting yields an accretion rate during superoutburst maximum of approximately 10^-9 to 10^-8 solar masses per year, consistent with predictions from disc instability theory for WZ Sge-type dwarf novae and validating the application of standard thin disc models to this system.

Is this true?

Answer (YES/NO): NO